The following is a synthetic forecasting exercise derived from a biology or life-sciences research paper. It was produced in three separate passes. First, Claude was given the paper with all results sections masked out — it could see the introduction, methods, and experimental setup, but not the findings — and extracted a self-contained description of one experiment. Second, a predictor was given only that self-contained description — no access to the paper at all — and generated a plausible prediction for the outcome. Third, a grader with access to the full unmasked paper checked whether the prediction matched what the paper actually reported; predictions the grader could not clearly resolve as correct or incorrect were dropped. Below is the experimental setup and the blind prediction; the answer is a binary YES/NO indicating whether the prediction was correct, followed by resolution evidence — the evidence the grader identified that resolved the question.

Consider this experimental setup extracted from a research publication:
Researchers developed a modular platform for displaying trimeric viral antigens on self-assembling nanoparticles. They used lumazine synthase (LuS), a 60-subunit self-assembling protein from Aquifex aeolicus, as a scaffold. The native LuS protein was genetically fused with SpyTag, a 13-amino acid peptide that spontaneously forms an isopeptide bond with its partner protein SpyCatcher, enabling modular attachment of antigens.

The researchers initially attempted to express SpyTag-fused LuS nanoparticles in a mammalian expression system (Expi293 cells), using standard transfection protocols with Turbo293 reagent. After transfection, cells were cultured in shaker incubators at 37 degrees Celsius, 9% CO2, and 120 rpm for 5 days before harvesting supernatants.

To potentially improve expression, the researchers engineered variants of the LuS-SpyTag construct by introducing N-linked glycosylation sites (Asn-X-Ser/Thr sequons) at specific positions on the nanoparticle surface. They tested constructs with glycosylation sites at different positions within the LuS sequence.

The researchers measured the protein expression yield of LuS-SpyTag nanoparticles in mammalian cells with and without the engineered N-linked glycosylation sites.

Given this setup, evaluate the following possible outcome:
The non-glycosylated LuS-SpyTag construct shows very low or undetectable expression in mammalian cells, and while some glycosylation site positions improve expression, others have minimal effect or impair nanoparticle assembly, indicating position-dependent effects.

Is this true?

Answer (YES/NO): NO